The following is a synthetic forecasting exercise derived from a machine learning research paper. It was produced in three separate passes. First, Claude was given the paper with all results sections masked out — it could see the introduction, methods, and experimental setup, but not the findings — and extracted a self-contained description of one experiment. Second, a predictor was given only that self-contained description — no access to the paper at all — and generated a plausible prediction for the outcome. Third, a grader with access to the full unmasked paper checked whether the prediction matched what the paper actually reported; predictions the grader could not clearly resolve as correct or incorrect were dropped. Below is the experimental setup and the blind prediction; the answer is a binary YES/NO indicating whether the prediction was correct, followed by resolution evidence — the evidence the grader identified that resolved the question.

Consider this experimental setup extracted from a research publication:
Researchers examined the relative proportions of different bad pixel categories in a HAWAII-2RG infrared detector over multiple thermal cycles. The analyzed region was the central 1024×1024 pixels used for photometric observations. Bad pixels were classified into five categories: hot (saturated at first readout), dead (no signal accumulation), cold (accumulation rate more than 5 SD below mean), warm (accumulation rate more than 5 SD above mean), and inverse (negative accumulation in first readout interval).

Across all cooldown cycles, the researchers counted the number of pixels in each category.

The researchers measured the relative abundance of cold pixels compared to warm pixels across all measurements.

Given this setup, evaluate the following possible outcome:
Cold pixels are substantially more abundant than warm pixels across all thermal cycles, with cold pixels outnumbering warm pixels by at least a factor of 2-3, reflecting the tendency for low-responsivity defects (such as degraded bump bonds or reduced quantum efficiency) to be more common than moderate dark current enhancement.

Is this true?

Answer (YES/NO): YES